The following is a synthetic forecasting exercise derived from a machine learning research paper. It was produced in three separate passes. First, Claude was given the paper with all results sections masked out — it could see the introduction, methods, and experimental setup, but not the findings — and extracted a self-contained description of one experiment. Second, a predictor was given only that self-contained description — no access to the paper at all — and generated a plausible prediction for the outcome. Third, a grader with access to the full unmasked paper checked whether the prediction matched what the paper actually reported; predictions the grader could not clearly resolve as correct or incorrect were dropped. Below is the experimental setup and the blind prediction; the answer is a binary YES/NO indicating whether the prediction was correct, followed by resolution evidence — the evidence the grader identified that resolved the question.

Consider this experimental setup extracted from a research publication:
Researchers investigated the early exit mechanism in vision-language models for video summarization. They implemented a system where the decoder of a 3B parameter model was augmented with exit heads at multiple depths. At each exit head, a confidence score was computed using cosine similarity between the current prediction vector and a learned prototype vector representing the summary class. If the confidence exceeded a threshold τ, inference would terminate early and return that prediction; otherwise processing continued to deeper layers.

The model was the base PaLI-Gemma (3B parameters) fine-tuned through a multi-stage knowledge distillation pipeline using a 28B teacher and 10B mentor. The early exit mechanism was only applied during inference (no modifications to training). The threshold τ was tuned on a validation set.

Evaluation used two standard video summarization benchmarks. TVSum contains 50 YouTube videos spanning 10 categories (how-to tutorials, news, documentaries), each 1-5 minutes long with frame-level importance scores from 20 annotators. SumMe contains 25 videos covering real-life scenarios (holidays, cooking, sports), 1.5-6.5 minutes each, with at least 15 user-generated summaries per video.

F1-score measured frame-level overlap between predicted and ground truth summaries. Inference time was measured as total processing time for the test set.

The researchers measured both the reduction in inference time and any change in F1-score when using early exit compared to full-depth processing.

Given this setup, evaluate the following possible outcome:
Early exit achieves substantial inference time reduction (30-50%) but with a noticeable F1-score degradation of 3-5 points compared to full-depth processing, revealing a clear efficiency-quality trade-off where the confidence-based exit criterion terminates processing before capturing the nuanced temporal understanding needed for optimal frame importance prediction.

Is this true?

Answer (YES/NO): NO